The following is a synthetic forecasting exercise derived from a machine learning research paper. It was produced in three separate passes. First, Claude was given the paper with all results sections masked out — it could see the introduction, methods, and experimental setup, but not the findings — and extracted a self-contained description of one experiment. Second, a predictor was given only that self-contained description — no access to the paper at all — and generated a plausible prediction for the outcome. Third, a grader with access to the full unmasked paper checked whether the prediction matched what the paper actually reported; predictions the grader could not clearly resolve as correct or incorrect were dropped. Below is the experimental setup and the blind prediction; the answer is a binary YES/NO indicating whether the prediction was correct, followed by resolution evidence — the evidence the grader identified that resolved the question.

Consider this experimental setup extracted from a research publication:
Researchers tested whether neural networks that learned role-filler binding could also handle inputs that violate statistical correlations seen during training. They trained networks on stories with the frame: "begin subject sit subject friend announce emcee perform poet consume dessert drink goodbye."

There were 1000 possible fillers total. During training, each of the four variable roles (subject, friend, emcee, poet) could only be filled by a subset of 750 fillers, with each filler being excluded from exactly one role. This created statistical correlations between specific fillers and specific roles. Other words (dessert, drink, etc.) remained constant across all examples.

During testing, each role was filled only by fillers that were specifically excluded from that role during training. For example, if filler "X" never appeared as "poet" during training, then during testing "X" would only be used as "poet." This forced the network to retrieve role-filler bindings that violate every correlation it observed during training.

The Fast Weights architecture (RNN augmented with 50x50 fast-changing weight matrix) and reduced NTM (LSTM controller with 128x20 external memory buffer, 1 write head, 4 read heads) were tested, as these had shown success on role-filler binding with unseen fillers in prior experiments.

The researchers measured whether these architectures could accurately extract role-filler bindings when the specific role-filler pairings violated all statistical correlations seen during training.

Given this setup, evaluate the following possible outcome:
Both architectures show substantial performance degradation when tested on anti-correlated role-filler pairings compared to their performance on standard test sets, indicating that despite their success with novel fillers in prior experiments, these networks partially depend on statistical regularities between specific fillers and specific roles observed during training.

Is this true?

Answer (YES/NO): NO